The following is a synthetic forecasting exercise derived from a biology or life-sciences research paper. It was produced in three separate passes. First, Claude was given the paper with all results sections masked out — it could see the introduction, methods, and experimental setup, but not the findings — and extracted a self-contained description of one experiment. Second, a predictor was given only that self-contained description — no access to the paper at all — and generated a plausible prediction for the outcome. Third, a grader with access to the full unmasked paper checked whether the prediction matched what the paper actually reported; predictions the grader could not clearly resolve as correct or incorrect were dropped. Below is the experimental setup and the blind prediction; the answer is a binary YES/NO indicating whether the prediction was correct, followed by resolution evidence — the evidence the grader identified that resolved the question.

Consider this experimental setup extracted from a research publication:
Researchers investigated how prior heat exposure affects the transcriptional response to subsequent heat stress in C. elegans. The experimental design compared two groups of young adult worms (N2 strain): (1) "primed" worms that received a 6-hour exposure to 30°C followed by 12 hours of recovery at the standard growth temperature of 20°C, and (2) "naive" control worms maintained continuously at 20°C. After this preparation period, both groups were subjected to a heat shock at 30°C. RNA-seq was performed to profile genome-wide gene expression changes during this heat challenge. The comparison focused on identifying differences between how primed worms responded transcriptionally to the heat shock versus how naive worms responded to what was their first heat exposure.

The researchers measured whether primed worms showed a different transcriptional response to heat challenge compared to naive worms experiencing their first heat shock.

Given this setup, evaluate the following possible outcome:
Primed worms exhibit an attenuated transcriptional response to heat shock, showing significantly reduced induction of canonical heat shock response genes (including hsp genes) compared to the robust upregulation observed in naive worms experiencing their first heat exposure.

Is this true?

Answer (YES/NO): NO